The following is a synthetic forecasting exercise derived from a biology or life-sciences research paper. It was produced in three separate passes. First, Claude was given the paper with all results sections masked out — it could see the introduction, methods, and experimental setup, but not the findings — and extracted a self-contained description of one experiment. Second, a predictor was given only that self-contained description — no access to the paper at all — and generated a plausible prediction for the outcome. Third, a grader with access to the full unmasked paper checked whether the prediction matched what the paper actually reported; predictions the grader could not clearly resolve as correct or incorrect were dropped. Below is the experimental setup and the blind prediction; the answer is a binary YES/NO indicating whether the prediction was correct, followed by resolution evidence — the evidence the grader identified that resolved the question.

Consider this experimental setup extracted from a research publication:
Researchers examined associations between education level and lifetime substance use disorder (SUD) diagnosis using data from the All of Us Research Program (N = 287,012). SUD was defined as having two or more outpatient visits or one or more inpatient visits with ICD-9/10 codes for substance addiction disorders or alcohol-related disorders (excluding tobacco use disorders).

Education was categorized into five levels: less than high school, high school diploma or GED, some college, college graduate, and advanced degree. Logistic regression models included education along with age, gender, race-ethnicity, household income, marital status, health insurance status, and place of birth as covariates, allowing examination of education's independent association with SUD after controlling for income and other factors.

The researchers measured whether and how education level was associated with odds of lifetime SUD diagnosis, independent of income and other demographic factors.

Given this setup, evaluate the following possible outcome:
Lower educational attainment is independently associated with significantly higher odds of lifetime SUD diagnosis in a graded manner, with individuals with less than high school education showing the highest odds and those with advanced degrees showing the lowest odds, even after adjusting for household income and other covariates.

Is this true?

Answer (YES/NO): YES